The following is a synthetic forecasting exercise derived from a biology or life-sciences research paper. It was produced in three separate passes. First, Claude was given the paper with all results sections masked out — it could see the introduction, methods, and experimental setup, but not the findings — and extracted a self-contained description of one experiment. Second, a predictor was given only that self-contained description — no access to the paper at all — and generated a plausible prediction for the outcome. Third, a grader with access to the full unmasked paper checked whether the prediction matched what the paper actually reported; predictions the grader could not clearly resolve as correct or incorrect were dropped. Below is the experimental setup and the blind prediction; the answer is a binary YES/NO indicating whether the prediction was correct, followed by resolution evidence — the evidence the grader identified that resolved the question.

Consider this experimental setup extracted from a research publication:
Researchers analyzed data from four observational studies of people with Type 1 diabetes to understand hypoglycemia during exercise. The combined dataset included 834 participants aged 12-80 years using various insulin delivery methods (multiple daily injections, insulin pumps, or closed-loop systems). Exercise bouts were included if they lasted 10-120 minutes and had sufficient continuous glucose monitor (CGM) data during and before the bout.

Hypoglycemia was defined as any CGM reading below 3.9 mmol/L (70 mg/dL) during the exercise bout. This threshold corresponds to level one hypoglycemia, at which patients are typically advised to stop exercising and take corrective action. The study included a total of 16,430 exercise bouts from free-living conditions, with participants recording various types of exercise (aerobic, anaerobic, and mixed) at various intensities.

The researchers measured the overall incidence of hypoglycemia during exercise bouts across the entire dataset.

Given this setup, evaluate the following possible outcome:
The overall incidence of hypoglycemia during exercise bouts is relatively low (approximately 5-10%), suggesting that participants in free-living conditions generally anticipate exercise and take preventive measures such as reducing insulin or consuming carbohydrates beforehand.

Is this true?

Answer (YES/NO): YES